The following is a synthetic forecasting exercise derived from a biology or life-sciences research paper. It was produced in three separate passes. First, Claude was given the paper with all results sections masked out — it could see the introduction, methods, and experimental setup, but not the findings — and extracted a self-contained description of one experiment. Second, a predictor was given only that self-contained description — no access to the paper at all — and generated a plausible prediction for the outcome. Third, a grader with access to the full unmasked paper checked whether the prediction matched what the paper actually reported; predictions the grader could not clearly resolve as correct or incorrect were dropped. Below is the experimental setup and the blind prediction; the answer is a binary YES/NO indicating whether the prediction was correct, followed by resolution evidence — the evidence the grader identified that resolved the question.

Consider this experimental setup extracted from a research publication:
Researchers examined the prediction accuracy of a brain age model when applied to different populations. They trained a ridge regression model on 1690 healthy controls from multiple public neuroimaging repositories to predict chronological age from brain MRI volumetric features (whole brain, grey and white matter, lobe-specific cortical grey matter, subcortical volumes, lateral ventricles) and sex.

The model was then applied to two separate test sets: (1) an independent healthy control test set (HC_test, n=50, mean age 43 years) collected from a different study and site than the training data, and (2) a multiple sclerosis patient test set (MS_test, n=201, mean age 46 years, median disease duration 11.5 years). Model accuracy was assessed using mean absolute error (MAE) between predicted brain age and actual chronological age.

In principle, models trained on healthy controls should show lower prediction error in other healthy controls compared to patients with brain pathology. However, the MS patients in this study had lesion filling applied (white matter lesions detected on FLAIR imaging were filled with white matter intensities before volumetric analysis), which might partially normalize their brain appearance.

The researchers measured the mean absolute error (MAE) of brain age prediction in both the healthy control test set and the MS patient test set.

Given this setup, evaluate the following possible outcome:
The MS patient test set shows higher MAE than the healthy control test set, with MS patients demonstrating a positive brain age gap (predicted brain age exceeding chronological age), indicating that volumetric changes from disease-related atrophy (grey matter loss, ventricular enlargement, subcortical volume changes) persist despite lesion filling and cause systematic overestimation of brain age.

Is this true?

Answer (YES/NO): YES